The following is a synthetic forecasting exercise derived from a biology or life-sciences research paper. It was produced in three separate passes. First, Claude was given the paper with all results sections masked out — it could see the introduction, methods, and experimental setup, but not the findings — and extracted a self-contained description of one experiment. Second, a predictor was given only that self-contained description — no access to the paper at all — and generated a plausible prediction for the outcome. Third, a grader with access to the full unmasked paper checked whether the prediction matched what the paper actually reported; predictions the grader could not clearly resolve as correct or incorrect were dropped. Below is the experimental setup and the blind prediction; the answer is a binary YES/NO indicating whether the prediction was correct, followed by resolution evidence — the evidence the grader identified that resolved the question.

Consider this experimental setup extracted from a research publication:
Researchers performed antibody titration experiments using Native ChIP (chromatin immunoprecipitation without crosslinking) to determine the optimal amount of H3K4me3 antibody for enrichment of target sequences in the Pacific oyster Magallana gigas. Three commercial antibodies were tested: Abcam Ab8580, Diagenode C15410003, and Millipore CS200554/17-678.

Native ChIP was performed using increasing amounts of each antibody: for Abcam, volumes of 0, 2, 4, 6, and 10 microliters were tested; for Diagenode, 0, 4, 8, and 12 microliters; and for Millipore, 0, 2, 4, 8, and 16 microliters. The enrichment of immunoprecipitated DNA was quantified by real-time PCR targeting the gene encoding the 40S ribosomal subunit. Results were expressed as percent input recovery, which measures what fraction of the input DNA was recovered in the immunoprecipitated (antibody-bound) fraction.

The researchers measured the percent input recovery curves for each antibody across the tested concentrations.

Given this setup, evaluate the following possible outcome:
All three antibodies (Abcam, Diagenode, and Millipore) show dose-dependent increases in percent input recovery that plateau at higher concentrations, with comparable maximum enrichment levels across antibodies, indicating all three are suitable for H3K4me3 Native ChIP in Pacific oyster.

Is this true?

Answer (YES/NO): NO